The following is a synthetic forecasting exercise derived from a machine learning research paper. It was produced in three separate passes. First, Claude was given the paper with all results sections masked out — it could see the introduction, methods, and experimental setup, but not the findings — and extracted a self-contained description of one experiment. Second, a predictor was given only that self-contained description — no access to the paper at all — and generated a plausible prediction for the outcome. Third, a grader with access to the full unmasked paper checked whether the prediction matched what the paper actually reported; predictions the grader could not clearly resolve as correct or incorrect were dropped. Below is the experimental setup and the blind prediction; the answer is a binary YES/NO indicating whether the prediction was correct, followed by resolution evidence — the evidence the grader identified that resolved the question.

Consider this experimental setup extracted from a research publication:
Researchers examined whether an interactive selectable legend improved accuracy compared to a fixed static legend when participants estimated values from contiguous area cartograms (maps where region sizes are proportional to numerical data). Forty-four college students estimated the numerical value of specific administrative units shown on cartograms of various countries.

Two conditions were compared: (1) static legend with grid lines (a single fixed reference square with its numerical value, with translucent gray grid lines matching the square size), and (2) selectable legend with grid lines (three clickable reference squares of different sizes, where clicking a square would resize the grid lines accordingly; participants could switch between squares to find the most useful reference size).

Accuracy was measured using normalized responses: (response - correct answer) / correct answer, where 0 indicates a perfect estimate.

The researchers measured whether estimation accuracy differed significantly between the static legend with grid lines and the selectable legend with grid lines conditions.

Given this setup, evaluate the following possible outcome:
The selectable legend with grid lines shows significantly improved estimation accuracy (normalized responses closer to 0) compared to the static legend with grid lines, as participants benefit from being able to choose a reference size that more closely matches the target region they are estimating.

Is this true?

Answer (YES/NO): NO